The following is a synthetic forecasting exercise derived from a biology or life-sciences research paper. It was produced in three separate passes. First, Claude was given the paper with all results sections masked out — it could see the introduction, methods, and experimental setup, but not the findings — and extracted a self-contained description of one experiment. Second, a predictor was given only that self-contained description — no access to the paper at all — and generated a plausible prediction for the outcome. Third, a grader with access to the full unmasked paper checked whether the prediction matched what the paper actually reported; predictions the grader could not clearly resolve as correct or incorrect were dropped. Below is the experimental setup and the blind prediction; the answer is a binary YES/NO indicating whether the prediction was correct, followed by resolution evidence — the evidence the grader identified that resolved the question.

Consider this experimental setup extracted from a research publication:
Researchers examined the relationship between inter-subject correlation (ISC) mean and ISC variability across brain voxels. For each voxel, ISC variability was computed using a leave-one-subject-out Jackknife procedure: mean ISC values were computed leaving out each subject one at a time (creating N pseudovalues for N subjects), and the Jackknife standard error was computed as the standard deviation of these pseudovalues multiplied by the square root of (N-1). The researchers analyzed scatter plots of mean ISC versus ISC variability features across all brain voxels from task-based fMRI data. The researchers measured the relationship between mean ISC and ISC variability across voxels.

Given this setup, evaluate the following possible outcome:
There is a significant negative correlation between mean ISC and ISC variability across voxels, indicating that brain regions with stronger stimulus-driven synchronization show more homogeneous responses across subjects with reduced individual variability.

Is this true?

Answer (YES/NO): NO